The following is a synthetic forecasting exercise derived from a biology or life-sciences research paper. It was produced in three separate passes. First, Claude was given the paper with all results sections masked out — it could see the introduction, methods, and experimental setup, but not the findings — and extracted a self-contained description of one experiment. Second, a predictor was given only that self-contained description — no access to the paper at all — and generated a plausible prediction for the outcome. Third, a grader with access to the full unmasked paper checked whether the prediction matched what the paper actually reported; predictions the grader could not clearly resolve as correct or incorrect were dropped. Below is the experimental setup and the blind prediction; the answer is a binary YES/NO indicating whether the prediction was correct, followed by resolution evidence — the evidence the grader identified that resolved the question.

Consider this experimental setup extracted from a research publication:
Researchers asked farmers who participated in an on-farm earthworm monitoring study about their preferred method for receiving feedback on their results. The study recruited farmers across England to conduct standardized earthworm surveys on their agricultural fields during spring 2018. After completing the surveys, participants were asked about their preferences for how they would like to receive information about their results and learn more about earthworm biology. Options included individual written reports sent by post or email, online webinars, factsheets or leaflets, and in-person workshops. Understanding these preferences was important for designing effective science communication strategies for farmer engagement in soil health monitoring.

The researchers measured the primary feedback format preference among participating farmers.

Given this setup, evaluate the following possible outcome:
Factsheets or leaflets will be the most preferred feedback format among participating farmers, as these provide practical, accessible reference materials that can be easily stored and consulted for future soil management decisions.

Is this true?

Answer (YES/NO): NO